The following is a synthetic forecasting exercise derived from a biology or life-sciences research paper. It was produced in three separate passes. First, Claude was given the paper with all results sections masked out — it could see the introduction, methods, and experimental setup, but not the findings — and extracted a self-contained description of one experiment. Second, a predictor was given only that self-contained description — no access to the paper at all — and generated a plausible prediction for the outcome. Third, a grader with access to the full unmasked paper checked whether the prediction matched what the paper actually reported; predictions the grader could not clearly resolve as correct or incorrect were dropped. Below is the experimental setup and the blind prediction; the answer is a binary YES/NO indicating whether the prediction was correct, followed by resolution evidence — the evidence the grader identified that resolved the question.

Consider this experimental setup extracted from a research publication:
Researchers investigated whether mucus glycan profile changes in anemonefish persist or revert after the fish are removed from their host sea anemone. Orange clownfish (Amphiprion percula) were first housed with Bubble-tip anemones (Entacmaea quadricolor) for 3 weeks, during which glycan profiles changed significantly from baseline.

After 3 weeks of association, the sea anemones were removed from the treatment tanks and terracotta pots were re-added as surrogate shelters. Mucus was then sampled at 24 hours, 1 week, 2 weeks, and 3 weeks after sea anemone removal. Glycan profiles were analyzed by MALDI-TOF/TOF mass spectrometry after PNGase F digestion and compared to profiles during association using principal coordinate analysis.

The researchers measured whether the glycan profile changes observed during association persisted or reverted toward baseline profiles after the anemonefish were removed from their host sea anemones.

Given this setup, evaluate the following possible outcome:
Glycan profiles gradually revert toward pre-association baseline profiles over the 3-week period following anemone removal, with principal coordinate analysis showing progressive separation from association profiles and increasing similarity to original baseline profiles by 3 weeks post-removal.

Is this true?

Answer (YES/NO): NO